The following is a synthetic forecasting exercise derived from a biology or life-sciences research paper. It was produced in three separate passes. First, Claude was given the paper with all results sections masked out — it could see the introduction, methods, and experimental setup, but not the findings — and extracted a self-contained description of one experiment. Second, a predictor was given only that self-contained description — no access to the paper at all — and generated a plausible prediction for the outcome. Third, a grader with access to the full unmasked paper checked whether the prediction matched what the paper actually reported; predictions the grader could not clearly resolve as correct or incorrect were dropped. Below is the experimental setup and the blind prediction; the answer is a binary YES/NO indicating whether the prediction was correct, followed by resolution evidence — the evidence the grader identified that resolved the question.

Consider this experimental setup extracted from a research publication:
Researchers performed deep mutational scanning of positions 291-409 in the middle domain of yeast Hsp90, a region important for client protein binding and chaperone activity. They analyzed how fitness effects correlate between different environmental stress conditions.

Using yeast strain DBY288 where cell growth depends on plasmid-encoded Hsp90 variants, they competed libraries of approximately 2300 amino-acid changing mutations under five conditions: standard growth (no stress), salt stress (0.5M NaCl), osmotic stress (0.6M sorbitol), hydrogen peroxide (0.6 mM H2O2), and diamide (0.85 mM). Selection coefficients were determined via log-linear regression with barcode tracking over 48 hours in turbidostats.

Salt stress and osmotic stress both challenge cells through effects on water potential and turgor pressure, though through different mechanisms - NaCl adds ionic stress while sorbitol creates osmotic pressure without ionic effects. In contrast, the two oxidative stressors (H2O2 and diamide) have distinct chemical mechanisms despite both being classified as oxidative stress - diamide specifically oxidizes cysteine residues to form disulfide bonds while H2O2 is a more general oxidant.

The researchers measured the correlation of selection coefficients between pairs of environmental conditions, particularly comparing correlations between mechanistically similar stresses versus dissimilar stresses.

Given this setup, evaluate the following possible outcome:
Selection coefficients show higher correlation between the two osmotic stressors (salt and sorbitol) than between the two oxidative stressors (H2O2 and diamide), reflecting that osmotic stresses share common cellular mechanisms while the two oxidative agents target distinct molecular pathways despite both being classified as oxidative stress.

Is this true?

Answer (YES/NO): YES